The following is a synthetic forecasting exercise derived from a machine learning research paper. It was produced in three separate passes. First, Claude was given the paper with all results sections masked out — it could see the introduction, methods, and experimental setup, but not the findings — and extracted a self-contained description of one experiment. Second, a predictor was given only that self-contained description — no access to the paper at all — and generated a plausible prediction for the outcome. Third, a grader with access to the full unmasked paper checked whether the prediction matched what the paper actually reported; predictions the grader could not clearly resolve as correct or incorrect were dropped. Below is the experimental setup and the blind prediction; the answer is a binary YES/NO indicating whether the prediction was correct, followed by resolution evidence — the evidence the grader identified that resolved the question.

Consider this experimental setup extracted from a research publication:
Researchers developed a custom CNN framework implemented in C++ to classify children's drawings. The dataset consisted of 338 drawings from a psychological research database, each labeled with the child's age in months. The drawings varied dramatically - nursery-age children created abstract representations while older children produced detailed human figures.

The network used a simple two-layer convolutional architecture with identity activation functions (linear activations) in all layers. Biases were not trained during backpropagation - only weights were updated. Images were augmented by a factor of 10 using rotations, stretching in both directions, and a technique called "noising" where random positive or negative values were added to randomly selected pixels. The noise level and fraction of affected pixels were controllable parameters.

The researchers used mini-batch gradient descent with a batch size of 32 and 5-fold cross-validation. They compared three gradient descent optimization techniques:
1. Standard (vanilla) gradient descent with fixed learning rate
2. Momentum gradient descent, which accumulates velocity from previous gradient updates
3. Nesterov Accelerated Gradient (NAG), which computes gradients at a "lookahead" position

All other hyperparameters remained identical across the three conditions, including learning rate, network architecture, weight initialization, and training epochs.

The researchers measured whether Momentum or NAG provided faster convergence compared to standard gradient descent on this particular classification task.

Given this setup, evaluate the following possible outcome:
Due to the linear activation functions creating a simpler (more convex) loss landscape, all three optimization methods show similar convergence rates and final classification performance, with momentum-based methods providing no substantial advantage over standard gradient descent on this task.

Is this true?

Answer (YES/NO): YES